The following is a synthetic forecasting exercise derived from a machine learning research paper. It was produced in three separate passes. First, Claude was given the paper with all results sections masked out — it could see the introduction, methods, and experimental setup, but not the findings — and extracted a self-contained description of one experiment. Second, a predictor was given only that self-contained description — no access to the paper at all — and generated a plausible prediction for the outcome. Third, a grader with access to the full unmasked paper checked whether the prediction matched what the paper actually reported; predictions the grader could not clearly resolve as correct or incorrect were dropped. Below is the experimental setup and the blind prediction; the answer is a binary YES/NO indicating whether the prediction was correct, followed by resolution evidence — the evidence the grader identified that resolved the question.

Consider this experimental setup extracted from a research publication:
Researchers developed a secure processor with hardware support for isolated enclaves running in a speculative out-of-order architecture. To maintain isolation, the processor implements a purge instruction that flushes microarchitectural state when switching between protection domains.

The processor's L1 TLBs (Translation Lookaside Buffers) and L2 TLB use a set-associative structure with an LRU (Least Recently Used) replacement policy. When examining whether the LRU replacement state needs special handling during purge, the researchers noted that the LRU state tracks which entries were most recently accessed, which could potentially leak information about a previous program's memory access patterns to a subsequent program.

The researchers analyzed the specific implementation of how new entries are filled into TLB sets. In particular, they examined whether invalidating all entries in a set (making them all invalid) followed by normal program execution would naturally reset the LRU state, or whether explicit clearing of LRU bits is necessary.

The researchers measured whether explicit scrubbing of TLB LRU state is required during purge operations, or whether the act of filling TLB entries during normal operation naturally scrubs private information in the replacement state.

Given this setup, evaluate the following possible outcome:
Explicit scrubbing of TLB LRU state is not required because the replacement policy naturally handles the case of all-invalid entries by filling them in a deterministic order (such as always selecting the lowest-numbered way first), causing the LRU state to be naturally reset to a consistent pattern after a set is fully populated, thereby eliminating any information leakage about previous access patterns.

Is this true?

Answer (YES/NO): YES